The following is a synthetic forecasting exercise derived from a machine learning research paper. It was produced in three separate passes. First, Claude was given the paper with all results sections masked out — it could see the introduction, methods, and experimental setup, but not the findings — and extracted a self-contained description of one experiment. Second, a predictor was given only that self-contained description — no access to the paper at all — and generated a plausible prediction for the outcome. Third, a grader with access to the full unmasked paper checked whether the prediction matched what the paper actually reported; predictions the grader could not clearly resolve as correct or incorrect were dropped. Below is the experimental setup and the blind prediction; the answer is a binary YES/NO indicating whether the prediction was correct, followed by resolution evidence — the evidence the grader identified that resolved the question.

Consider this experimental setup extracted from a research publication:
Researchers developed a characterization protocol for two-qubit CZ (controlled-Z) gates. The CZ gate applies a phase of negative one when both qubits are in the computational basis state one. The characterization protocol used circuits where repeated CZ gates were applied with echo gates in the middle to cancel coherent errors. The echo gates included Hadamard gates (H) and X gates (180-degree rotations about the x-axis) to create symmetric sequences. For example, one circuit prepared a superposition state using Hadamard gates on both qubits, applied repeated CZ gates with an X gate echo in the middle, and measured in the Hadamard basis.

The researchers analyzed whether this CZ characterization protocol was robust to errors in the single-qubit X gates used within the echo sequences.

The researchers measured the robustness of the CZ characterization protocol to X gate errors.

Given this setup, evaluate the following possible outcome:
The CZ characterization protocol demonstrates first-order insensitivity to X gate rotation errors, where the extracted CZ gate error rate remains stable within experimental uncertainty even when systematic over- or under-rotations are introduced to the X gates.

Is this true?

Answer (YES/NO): NO